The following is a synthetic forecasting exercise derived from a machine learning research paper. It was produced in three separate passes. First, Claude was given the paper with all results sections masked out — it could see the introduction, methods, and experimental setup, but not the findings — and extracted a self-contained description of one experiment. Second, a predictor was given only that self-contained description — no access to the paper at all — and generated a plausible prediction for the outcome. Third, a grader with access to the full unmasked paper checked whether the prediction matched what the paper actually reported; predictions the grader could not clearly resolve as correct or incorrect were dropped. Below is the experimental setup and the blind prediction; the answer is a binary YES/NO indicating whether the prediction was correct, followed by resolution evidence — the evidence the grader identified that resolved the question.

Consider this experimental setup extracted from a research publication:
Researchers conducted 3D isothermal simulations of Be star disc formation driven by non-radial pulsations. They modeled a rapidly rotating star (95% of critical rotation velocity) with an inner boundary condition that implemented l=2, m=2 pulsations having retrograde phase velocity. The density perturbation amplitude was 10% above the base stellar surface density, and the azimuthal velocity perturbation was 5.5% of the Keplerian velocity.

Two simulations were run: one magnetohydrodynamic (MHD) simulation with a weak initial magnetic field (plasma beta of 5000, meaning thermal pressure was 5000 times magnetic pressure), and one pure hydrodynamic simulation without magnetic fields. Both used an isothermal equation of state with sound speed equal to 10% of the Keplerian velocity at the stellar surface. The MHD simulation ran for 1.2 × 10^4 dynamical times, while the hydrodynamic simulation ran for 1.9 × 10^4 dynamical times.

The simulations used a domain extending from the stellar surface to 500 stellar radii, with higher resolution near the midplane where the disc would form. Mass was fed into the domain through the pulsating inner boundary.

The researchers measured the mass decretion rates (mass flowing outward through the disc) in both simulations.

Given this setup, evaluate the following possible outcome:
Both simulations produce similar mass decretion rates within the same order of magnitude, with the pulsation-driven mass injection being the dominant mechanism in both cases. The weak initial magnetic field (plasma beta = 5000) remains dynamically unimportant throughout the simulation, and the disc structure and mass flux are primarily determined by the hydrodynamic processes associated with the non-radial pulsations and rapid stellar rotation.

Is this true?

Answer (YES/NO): NO